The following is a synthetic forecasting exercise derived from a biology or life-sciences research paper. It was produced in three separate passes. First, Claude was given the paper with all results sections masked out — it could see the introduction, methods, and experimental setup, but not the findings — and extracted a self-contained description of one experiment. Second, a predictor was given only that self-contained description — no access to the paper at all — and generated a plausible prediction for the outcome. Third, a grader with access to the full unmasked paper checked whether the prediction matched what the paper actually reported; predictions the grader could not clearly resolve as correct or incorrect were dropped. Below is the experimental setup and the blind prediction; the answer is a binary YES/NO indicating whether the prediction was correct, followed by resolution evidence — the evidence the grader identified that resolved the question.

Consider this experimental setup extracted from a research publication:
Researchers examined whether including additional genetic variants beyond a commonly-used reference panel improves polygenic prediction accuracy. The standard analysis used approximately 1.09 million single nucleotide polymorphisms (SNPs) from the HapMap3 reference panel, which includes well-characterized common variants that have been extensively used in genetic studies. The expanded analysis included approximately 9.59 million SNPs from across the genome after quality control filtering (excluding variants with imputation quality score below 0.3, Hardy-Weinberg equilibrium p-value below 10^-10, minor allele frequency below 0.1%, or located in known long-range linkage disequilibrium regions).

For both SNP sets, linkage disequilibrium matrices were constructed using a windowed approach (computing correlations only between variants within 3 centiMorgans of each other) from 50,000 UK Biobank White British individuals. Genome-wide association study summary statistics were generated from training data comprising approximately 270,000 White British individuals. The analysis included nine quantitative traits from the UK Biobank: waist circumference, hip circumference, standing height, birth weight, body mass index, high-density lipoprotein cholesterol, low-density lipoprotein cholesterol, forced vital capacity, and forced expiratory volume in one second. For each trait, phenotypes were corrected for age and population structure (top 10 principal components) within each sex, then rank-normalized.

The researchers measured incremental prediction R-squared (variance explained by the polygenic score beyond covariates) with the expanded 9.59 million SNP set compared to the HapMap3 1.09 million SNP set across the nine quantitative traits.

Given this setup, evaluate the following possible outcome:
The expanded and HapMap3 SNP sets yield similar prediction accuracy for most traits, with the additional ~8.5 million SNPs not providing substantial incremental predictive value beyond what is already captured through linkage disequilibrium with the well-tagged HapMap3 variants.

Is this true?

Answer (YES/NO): YES